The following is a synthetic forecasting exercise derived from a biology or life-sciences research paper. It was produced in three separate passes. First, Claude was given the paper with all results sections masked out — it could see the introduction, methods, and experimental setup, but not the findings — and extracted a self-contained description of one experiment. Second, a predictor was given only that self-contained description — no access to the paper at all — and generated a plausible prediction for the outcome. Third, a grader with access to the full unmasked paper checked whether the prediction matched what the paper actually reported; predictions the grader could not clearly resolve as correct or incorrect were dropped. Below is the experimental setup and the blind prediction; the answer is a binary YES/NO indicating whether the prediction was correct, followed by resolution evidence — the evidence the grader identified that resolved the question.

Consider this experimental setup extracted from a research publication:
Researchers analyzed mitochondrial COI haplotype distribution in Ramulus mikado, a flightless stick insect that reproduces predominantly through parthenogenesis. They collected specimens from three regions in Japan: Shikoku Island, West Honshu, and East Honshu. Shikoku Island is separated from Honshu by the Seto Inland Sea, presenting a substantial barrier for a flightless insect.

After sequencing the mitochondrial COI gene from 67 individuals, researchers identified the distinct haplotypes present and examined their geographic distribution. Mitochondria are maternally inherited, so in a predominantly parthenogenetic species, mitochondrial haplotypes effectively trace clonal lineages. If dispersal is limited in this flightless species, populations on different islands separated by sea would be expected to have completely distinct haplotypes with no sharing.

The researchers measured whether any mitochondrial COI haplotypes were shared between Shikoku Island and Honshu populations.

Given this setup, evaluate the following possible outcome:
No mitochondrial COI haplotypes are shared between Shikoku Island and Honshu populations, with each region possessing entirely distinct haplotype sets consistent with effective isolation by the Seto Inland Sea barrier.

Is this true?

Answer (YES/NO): NO